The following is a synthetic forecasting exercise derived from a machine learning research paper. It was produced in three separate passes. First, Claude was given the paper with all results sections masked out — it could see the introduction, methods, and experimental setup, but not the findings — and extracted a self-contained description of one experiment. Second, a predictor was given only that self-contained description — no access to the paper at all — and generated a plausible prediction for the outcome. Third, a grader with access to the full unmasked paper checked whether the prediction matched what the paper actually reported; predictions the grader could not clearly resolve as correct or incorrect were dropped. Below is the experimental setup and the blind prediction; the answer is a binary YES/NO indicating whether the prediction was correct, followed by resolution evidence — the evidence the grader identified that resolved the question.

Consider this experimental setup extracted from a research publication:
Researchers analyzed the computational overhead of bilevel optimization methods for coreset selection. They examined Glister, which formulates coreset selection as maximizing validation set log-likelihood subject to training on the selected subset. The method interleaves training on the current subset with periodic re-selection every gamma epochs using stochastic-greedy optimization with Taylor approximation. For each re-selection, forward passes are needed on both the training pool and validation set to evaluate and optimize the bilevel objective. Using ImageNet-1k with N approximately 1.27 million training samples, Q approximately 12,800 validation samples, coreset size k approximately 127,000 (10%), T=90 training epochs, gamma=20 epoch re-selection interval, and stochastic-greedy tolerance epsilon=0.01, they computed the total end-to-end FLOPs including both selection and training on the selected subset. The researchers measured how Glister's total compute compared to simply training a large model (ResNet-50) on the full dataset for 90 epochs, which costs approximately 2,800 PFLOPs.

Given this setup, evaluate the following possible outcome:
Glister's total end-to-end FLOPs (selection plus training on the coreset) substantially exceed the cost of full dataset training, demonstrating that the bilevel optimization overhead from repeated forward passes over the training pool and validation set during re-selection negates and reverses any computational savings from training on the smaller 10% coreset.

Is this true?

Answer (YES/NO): YES